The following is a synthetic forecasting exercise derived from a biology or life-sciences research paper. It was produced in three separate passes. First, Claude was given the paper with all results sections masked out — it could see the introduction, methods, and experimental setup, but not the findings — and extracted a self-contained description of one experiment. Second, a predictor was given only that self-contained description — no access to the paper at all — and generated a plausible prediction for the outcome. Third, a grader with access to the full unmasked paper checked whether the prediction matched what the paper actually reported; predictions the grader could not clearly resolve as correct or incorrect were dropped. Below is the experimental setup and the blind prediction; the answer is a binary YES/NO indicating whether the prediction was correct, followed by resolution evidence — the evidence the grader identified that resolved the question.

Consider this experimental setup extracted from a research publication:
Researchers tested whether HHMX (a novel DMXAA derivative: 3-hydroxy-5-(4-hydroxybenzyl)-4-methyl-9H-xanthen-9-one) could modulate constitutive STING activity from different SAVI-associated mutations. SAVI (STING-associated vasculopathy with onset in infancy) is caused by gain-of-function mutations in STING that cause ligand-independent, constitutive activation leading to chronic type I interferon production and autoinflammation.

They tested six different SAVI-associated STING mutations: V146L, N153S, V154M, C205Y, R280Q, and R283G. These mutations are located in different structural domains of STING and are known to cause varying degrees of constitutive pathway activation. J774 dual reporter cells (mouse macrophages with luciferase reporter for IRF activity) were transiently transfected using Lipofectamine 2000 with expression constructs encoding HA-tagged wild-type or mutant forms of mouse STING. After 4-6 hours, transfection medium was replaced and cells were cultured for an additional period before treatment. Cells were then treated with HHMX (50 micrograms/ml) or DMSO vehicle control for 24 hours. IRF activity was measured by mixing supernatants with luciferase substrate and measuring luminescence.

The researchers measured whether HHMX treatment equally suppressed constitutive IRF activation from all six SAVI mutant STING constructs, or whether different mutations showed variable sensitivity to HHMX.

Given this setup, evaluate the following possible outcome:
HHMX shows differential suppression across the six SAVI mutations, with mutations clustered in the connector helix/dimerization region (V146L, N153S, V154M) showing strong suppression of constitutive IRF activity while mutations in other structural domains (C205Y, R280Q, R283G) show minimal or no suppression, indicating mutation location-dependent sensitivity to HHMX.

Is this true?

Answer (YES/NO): NO